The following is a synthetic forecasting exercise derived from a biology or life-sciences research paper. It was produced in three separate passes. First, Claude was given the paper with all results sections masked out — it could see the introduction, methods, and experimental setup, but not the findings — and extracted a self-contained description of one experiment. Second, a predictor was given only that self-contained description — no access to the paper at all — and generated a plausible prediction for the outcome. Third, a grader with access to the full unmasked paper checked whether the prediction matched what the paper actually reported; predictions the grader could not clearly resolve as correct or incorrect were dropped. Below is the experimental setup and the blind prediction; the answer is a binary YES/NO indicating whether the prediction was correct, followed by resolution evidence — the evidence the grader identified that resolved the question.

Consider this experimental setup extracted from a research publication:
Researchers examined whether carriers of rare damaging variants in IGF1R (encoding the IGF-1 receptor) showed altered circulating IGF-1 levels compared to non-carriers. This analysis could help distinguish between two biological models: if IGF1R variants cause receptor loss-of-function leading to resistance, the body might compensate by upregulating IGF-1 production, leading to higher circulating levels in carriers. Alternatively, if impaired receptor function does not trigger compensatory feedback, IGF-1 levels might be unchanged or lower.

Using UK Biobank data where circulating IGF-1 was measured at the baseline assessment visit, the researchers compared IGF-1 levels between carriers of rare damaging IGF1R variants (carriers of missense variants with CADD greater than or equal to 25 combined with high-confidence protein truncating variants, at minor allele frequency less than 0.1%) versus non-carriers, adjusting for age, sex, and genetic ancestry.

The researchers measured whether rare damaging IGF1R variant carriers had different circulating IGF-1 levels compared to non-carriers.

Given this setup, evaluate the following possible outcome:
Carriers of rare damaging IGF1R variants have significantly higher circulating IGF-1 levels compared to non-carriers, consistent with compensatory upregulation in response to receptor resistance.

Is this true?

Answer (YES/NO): YES